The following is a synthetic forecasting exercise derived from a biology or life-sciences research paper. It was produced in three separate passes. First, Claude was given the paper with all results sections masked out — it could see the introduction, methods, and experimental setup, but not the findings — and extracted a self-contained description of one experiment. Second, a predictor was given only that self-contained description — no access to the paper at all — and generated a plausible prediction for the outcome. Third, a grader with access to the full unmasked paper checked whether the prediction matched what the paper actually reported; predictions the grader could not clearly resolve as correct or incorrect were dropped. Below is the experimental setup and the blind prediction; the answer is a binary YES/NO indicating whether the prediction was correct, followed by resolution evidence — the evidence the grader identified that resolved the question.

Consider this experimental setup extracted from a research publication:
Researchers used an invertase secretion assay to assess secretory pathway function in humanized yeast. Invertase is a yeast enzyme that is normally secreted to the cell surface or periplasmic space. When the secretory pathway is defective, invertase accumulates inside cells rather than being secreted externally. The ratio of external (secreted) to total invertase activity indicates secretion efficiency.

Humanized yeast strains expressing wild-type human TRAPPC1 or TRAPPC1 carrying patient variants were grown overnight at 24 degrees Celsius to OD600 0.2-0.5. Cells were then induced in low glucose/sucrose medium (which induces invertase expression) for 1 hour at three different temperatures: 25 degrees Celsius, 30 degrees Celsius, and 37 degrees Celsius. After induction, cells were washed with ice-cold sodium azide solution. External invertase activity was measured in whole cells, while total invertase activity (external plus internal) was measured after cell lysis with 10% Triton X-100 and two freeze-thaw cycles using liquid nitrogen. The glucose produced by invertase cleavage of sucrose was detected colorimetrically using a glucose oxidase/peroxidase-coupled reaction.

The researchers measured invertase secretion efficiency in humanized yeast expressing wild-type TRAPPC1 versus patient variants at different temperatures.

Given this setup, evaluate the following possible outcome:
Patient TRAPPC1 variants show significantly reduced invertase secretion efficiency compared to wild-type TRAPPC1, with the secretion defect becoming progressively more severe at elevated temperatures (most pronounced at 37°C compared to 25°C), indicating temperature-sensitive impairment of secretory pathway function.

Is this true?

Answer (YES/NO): YES